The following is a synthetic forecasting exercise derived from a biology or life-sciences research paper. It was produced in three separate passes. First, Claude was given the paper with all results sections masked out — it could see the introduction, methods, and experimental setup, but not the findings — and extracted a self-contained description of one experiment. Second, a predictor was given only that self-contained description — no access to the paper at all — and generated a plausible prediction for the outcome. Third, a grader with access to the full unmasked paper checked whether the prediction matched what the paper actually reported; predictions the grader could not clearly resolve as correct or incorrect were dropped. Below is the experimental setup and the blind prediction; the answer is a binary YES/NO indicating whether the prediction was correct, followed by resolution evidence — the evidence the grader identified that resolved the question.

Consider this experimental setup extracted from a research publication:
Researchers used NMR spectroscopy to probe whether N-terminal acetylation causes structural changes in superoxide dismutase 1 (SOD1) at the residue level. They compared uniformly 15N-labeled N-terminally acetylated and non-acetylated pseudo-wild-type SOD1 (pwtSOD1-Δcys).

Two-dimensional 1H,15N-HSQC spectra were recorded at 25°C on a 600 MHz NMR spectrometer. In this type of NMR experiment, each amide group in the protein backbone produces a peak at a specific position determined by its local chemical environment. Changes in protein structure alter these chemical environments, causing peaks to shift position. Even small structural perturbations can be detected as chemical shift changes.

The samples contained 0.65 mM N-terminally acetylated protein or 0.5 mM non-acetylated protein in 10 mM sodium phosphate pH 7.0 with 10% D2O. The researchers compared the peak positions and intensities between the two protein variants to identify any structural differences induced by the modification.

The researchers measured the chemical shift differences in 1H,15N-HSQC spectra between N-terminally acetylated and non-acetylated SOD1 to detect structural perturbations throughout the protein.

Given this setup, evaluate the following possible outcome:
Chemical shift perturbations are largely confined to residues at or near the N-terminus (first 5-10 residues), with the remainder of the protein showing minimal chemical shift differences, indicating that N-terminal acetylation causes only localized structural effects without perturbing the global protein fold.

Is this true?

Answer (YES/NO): NO